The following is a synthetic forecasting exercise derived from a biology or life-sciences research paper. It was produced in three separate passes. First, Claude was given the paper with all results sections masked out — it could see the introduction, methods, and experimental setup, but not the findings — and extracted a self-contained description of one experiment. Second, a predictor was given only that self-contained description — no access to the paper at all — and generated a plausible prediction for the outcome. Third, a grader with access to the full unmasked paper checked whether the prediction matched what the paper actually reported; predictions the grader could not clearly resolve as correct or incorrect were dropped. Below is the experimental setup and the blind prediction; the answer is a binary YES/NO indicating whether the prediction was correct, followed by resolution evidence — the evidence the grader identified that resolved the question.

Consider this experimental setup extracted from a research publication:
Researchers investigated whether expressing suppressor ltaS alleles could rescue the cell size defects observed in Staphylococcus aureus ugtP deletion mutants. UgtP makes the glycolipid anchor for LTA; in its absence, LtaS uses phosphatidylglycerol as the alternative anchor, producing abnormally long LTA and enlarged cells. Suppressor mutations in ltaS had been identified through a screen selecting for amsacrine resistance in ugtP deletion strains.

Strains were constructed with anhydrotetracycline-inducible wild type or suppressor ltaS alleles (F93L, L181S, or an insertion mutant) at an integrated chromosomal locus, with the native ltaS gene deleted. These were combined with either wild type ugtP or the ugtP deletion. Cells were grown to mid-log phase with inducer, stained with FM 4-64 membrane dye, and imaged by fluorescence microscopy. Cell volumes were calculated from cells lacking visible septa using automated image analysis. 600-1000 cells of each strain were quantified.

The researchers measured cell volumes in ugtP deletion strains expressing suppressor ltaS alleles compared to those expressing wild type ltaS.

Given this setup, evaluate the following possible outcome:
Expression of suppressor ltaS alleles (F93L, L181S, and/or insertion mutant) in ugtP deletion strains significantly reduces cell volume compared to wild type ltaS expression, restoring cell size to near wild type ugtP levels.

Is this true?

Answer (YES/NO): NO